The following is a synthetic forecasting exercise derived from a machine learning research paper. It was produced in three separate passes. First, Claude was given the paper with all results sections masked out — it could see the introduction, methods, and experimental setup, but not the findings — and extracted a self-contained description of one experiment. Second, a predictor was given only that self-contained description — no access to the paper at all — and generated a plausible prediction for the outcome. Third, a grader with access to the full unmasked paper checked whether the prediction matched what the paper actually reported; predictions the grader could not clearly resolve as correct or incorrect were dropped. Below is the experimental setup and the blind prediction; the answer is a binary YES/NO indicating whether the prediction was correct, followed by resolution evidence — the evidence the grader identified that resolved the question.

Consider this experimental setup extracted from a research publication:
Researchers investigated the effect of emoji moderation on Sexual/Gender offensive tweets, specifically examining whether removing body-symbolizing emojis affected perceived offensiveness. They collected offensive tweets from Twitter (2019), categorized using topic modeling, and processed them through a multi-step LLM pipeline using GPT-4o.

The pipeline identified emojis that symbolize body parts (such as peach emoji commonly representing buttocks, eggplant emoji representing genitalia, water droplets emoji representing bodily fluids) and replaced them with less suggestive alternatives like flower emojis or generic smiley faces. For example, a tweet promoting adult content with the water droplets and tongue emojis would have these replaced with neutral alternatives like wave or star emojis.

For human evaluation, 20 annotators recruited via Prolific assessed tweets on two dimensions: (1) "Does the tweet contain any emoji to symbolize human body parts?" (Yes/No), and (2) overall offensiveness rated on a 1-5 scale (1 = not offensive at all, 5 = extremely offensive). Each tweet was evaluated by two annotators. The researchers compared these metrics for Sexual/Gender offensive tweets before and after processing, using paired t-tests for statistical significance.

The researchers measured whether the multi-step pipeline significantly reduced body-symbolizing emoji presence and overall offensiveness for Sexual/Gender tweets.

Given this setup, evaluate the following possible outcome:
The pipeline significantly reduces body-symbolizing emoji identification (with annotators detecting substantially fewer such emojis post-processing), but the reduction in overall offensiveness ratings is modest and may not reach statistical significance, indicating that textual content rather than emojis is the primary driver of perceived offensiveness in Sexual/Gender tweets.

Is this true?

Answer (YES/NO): NO